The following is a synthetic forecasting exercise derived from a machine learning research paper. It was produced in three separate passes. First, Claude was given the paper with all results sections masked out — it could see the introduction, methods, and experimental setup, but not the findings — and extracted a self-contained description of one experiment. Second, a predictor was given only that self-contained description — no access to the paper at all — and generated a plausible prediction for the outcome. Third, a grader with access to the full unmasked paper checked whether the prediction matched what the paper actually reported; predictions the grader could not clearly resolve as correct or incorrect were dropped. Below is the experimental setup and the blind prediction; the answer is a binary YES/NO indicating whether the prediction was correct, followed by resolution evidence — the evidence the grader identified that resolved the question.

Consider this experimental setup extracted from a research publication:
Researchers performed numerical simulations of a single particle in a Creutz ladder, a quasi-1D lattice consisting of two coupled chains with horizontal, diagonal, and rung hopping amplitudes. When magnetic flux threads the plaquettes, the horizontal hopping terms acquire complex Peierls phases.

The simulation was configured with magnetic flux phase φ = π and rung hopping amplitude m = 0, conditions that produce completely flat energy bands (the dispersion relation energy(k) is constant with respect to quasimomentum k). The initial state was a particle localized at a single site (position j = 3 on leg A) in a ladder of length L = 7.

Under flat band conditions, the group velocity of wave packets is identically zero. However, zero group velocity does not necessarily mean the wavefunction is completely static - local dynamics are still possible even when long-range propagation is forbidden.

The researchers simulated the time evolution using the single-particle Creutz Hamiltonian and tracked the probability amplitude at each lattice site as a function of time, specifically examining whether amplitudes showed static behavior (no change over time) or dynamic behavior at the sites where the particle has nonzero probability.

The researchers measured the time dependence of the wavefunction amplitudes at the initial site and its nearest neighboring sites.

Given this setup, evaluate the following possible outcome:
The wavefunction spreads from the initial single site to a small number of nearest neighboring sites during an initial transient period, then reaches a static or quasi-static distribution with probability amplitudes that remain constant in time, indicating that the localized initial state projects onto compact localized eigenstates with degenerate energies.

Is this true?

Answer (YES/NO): NO